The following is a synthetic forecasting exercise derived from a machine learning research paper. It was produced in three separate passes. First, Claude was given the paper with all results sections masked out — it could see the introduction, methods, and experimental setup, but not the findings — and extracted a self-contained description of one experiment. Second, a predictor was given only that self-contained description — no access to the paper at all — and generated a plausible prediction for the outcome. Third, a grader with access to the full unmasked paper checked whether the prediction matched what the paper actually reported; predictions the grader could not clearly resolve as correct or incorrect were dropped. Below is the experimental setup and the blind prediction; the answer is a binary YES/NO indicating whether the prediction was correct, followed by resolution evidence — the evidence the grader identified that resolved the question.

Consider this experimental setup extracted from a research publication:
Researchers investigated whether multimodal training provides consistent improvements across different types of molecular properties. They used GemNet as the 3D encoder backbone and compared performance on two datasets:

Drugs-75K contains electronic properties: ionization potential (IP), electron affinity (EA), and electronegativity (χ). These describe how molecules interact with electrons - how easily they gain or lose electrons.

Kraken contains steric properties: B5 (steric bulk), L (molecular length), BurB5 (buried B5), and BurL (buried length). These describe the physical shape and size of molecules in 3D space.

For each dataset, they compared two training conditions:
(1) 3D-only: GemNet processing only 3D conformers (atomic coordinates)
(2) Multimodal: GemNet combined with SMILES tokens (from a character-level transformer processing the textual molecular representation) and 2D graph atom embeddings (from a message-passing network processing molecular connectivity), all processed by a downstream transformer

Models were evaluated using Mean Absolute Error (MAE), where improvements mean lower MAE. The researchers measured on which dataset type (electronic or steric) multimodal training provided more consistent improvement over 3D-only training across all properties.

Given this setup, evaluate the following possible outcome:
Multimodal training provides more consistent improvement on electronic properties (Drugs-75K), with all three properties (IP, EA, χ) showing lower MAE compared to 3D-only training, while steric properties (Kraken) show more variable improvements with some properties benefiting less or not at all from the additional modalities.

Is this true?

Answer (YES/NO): NO